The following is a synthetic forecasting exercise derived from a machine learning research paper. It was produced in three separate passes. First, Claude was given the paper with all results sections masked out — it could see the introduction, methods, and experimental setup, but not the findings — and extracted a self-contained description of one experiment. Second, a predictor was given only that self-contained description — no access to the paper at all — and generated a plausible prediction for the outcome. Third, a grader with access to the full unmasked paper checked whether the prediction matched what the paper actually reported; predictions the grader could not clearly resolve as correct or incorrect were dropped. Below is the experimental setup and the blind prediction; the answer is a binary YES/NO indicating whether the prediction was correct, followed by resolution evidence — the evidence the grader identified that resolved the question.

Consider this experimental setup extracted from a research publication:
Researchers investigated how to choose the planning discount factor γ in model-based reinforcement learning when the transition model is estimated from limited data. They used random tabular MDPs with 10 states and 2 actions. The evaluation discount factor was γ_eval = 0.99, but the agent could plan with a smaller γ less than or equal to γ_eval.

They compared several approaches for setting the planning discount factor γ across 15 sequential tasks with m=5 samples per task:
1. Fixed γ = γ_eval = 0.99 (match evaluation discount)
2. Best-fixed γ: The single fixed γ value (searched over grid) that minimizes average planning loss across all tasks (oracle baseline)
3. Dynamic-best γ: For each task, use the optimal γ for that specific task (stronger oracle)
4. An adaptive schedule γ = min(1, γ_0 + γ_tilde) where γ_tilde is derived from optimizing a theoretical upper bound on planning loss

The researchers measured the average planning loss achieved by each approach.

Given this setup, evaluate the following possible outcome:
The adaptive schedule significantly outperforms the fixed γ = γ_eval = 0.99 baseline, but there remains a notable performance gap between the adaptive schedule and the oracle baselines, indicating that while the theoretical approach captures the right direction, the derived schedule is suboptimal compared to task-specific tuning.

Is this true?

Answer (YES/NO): NO